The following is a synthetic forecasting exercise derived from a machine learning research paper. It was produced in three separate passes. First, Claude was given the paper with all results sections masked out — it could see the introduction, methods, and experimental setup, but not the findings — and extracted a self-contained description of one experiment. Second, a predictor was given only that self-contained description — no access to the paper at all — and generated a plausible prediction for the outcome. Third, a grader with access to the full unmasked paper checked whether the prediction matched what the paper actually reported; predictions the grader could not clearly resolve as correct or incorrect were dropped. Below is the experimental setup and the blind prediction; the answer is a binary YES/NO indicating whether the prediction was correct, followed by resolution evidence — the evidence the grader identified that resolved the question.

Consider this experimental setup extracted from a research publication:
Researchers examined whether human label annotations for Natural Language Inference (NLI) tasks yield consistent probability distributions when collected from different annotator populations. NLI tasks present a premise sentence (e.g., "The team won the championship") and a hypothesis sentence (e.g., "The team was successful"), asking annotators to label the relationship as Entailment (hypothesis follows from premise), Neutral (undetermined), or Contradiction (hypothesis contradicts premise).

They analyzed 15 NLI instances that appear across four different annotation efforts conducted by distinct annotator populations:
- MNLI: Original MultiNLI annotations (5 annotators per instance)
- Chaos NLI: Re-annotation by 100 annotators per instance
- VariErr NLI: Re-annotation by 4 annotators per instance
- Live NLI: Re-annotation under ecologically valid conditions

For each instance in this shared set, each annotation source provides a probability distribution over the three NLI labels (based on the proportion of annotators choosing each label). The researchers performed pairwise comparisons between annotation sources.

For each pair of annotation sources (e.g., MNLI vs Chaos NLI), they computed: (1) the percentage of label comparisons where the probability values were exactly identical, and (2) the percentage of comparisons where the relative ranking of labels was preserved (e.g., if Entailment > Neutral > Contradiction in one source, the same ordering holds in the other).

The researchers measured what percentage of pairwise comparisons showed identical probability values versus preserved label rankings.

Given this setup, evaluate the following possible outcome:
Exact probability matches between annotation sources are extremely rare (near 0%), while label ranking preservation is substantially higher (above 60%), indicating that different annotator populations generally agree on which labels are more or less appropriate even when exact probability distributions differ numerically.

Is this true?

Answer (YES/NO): NO